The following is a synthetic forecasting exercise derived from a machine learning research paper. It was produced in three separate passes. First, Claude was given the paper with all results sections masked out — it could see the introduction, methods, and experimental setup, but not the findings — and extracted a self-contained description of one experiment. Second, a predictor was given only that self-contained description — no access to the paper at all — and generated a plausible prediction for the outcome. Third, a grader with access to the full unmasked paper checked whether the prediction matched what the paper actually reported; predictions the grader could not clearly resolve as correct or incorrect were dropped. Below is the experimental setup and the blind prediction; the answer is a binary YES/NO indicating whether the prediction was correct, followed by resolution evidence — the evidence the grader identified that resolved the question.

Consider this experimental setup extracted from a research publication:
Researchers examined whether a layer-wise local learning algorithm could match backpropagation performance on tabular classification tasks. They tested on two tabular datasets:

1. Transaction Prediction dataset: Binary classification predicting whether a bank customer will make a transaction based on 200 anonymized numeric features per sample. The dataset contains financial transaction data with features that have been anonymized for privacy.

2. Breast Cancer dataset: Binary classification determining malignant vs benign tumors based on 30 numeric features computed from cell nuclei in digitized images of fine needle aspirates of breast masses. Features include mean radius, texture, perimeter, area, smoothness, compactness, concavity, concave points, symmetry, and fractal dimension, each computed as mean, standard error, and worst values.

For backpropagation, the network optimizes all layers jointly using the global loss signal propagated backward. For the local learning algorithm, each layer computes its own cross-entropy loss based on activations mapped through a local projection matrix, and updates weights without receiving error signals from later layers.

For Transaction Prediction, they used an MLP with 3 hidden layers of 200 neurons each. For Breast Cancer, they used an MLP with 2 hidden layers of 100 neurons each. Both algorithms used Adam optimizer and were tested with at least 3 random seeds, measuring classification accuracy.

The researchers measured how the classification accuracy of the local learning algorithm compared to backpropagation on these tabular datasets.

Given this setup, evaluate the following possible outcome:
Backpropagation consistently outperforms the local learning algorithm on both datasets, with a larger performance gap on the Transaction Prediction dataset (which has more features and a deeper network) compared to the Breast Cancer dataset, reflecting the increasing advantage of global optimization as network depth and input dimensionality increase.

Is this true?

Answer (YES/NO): NO